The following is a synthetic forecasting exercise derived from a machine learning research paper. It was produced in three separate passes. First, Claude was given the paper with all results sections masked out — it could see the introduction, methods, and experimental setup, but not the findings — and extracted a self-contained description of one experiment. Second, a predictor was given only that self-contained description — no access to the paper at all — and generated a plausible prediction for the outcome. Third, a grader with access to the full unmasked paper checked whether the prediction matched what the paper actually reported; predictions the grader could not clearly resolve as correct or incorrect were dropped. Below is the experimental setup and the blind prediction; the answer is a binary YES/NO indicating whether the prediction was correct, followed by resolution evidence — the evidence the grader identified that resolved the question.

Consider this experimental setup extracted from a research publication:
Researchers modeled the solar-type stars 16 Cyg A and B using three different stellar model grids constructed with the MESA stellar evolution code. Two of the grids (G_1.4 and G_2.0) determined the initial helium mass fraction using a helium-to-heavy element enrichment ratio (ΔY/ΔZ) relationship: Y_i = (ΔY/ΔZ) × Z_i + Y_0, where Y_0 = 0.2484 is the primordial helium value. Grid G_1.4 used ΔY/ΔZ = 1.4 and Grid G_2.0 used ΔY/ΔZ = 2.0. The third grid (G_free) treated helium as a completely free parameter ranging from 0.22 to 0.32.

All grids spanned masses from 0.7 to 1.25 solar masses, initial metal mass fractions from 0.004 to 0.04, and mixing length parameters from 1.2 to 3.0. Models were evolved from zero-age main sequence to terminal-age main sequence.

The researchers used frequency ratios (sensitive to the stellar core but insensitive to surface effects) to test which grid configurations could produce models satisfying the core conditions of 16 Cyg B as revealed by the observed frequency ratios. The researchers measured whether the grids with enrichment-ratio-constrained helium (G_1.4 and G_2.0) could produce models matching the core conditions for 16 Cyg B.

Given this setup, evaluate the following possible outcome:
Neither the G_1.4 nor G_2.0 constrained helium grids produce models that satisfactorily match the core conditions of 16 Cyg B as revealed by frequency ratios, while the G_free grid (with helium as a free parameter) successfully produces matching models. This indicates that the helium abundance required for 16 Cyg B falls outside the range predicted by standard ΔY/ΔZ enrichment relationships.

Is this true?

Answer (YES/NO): NO